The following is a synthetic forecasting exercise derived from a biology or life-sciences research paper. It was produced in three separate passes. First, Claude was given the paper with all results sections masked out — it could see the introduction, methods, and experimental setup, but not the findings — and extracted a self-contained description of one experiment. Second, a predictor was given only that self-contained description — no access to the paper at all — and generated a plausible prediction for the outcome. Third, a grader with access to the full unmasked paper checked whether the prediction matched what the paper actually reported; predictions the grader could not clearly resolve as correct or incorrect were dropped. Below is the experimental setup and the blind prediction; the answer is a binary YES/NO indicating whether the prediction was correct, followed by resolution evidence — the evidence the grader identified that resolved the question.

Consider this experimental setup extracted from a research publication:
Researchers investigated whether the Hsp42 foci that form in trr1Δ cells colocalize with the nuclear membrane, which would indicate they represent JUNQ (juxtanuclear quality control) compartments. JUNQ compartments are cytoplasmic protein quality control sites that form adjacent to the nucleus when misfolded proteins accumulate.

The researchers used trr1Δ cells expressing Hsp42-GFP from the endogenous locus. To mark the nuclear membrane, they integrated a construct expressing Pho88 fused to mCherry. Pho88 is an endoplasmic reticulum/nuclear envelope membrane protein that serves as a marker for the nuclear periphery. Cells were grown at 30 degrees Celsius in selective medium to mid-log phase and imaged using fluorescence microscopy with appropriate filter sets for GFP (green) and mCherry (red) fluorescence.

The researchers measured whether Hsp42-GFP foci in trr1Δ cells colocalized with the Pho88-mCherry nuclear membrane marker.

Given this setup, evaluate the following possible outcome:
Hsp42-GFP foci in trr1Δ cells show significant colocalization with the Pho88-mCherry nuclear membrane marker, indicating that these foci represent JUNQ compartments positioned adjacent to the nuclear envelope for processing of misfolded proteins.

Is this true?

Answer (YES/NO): YES